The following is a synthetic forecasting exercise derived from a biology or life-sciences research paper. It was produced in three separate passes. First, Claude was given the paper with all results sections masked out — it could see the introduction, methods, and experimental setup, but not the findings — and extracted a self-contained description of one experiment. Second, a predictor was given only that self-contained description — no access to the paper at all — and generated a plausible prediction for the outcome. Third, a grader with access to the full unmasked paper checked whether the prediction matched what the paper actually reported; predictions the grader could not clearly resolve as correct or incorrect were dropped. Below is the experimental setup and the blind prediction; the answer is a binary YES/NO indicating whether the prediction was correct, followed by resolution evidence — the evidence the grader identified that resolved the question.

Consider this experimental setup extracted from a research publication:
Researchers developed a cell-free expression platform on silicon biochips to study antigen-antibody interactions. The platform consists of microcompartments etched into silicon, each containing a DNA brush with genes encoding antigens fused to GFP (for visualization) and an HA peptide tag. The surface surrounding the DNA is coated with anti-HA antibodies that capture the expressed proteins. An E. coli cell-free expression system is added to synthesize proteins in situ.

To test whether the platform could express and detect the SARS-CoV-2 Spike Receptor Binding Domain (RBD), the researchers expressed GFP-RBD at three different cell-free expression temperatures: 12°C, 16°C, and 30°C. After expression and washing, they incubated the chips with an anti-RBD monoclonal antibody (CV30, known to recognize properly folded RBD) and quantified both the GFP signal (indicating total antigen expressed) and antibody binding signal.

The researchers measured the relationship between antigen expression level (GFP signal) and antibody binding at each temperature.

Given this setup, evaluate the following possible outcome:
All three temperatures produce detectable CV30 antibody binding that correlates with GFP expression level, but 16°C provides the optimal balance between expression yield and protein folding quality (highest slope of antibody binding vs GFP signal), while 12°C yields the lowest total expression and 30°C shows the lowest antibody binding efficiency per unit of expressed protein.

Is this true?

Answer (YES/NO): NO